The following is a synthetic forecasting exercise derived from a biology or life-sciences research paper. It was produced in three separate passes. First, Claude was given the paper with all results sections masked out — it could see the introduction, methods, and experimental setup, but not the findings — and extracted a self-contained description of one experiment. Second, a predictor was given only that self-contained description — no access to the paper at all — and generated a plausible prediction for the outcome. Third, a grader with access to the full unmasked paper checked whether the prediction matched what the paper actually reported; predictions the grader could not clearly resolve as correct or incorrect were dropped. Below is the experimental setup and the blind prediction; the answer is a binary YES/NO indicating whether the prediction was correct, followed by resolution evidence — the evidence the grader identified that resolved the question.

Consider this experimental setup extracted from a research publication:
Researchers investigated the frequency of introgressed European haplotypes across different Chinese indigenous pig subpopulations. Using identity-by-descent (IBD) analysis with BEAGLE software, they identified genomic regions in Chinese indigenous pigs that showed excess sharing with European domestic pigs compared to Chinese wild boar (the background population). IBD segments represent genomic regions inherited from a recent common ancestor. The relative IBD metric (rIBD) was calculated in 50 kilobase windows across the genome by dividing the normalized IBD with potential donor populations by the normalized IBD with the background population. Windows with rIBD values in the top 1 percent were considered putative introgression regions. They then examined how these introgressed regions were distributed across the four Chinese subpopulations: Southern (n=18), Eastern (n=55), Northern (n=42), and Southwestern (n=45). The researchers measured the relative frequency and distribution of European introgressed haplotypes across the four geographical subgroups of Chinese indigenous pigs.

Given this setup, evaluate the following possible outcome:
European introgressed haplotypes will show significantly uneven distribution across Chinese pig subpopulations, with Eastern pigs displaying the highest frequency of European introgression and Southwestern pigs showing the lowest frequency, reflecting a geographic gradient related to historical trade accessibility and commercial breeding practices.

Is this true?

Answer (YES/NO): NO